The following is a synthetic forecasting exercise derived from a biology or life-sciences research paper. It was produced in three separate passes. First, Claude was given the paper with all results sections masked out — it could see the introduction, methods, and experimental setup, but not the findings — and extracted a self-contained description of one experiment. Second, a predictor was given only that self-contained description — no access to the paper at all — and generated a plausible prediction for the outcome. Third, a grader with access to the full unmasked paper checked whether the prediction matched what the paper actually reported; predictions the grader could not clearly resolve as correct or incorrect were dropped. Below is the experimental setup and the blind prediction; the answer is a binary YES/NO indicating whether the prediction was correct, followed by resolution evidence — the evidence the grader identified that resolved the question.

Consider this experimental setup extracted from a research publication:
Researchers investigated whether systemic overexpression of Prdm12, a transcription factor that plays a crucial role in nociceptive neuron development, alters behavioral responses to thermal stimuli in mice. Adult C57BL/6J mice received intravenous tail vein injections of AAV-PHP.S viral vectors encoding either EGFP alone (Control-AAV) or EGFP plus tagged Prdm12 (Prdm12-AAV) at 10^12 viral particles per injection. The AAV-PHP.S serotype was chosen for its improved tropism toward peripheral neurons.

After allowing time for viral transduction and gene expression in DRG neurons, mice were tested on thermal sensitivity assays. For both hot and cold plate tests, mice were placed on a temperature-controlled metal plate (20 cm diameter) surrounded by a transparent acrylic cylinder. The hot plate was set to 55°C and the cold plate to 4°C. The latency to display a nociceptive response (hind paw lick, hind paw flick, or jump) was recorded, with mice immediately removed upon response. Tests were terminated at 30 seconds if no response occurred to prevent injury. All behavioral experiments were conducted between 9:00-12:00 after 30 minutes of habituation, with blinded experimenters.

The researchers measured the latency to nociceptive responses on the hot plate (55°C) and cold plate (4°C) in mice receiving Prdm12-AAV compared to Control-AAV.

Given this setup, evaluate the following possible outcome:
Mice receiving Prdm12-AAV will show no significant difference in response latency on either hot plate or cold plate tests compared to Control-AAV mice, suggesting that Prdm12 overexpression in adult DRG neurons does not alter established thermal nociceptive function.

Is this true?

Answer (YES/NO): YES